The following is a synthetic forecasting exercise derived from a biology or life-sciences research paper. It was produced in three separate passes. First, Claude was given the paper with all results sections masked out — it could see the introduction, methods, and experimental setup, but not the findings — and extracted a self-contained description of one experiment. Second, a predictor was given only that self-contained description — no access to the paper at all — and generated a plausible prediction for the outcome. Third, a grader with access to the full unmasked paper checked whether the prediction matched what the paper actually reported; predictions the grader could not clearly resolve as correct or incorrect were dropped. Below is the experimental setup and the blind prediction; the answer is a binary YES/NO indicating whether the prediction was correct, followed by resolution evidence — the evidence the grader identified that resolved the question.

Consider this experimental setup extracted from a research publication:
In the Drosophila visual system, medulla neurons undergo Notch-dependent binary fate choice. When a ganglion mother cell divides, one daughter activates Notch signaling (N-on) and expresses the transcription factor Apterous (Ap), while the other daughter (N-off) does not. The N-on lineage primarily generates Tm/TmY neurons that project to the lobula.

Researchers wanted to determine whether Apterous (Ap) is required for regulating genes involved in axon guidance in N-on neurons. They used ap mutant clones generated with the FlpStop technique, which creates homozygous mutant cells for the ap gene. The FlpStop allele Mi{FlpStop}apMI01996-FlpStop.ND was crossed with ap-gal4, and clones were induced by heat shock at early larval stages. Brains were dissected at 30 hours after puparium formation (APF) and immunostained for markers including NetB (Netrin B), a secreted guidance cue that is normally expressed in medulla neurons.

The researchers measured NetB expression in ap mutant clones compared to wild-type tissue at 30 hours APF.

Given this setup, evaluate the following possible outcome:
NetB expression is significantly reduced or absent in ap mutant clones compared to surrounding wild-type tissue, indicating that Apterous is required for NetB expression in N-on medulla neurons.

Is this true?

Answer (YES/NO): NO